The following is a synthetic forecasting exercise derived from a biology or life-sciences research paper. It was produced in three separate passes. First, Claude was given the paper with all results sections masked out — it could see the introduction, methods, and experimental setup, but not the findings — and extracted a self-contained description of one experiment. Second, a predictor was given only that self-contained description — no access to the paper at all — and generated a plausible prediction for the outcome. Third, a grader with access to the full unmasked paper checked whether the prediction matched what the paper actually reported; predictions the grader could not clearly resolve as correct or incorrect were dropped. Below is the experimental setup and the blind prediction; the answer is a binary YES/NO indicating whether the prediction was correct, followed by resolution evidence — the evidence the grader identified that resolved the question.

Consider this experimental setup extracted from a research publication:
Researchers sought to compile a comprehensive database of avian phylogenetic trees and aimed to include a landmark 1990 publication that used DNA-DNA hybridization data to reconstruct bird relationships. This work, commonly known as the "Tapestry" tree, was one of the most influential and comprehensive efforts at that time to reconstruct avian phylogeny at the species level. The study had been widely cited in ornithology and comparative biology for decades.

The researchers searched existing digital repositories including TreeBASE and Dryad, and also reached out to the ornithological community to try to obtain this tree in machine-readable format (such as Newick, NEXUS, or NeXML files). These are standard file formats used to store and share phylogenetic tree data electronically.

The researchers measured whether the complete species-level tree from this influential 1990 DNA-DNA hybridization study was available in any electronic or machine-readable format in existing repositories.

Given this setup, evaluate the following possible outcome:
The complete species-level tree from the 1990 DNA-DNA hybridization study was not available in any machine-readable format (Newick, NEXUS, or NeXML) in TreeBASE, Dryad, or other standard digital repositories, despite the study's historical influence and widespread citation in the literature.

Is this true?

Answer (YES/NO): YES